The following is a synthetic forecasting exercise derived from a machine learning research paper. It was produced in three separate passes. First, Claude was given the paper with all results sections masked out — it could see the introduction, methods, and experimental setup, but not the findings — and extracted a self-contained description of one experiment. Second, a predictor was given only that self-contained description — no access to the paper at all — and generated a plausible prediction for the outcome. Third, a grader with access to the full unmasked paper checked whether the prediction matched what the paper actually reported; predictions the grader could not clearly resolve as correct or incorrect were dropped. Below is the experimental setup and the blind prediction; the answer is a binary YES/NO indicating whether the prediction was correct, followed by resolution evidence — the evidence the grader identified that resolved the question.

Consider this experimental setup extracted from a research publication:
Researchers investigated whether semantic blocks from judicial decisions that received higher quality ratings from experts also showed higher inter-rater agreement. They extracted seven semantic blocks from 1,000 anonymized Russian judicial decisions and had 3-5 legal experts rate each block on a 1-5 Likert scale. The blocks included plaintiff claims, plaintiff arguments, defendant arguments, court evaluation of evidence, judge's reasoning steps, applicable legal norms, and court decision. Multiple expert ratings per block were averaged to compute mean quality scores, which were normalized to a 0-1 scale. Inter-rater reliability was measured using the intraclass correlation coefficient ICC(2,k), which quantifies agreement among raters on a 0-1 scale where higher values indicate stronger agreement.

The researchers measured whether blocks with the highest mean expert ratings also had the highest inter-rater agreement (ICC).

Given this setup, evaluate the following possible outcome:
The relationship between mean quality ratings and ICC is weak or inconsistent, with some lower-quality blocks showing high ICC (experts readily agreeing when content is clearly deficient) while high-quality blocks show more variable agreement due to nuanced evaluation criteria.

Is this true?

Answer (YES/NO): NO